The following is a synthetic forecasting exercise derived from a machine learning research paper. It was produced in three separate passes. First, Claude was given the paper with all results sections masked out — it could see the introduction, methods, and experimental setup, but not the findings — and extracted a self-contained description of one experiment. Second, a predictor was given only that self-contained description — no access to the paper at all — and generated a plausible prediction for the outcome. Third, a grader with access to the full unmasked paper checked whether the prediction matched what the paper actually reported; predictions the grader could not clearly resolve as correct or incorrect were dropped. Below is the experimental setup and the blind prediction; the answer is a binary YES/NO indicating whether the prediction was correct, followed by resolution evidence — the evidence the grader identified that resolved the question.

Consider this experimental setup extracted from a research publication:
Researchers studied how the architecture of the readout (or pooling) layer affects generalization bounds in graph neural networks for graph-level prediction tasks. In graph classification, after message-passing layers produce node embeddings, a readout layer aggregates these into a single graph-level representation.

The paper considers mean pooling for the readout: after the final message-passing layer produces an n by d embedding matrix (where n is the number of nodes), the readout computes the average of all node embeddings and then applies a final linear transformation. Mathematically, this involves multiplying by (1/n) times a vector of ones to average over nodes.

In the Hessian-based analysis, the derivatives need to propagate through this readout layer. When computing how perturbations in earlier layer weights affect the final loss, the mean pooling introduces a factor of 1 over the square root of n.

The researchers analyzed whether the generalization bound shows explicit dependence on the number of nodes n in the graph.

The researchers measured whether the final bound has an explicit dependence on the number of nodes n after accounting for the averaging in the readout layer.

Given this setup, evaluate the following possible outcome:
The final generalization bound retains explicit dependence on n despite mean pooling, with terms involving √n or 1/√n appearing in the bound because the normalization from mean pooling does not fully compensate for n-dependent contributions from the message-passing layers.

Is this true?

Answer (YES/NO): NO